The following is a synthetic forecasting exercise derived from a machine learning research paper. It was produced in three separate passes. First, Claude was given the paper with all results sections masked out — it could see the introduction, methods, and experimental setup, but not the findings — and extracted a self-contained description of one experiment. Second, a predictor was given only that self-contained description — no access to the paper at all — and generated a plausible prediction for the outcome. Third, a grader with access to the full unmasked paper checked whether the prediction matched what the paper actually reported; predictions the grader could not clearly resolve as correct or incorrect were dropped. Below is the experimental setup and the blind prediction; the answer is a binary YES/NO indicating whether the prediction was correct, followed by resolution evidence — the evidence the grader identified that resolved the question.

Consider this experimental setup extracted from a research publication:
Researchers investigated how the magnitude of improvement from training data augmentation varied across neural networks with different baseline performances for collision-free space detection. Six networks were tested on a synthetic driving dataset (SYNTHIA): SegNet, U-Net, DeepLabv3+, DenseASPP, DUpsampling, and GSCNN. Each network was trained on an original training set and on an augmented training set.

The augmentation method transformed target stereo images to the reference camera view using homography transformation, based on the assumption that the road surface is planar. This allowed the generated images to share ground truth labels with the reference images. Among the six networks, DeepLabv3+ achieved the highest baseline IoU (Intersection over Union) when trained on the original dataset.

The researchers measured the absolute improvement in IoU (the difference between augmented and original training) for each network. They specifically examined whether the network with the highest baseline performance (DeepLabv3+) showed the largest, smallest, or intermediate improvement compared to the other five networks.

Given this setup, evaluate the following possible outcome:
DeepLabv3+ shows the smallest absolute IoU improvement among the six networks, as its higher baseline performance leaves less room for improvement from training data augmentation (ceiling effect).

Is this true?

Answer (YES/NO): YES